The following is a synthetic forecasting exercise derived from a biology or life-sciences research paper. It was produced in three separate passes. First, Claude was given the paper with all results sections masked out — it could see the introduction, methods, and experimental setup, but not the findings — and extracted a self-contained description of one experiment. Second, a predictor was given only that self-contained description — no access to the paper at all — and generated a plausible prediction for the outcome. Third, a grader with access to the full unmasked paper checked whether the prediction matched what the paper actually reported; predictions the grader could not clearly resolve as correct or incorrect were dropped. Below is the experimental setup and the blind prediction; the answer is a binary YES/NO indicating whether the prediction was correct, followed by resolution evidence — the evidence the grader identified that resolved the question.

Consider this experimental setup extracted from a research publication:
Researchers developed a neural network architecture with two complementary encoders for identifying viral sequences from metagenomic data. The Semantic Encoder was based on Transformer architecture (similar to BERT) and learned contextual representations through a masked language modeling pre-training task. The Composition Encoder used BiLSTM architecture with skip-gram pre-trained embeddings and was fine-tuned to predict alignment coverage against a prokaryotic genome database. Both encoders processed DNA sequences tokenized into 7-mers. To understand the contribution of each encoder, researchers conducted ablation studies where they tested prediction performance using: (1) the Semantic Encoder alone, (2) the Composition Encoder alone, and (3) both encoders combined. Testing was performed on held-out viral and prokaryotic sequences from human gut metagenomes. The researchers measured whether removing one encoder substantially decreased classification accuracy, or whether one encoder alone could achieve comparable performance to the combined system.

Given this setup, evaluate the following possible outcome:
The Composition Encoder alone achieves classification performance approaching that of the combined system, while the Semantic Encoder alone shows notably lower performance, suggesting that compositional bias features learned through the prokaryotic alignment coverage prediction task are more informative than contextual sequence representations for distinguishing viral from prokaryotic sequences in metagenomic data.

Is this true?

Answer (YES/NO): NO